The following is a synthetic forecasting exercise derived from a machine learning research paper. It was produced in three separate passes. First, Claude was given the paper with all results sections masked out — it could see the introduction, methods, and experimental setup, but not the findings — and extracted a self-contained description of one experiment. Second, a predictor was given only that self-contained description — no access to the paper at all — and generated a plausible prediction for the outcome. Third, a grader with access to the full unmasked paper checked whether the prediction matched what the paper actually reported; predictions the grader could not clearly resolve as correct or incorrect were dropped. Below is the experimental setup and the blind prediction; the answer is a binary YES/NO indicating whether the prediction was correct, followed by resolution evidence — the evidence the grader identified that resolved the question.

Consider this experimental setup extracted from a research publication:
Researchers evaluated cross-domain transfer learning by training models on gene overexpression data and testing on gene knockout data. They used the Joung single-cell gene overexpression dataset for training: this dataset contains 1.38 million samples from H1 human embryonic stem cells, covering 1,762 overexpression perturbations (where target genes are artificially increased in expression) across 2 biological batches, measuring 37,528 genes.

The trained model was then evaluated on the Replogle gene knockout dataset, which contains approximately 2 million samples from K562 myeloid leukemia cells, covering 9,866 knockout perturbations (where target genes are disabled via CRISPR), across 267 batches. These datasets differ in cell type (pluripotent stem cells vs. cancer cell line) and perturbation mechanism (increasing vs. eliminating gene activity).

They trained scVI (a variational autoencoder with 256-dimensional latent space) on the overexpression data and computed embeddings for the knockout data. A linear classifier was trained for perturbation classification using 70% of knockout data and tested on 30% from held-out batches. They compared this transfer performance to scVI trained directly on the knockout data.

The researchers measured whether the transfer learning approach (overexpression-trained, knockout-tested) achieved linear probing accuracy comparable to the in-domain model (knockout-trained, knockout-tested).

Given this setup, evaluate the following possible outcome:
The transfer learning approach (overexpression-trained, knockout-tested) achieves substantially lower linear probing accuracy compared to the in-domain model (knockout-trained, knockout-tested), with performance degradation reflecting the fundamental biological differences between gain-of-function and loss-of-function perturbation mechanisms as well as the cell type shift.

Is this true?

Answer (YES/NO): NO